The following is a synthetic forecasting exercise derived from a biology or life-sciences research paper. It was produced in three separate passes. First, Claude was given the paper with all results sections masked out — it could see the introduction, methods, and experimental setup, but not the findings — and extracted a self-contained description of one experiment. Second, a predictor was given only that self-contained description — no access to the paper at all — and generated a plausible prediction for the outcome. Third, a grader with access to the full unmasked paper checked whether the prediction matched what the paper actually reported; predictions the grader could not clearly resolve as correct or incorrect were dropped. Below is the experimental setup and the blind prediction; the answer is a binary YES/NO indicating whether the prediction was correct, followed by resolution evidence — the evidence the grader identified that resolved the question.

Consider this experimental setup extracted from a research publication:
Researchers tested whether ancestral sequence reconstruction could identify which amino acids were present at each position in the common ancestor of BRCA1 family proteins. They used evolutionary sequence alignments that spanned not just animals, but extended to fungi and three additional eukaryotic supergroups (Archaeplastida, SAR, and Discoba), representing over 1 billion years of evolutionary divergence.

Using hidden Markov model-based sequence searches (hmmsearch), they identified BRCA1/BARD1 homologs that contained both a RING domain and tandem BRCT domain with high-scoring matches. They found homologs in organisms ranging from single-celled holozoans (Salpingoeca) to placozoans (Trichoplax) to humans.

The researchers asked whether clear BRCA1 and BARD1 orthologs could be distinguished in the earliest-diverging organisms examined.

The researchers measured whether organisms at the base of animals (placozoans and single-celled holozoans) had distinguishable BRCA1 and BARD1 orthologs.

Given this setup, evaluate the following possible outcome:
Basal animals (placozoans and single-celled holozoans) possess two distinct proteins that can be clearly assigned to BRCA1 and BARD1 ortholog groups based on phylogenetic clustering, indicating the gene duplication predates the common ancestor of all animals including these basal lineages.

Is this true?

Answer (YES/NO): YES